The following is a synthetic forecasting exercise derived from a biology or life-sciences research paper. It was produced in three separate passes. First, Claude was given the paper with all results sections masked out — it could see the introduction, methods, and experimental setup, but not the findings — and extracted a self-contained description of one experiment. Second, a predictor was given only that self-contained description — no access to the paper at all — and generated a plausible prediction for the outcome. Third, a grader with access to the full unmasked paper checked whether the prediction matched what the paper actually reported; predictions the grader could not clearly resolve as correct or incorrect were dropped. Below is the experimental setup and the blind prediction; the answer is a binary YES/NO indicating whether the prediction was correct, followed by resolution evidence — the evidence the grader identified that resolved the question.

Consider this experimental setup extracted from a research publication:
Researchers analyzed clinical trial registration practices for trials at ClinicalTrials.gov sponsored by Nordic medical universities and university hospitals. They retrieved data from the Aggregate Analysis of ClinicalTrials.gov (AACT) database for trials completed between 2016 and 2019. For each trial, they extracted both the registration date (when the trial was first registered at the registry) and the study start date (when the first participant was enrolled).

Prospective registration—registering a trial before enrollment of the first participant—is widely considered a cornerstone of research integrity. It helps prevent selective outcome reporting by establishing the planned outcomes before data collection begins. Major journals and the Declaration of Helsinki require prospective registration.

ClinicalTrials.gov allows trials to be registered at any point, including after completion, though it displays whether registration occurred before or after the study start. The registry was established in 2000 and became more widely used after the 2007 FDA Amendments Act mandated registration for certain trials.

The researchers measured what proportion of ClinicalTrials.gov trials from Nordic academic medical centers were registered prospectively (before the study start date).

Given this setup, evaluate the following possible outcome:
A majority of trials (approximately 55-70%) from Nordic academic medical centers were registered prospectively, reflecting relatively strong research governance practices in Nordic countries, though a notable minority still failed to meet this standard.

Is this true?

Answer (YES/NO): NO